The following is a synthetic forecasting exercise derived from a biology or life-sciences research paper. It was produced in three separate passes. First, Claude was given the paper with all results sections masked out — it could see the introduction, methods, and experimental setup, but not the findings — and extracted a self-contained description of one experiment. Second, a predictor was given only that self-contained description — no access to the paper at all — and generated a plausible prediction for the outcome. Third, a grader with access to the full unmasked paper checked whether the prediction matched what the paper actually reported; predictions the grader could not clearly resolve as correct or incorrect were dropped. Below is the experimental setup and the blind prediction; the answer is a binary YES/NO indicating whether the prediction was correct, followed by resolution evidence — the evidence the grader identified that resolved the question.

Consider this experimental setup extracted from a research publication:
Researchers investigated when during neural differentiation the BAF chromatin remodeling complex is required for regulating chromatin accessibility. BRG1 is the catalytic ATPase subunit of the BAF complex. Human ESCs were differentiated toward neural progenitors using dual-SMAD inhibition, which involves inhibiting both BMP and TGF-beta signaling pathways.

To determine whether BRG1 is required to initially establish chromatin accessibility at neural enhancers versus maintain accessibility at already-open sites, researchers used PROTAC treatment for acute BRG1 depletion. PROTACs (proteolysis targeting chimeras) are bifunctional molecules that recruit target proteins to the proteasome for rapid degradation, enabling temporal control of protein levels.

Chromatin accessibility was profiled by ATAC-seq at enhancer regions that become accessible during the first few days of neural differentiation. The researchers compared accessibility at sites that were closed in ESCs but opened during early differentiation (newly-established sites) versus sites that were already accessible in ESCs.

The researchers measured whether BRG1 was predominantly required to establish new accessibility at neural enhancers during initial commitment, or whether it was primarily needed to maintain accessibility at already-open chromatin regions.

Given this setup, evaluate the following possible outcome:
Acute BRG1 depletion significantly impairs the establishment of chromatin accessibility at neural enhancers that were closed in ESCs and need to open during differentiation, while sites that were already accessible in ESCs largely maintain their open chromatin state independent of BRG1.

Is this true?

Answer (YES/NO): NO